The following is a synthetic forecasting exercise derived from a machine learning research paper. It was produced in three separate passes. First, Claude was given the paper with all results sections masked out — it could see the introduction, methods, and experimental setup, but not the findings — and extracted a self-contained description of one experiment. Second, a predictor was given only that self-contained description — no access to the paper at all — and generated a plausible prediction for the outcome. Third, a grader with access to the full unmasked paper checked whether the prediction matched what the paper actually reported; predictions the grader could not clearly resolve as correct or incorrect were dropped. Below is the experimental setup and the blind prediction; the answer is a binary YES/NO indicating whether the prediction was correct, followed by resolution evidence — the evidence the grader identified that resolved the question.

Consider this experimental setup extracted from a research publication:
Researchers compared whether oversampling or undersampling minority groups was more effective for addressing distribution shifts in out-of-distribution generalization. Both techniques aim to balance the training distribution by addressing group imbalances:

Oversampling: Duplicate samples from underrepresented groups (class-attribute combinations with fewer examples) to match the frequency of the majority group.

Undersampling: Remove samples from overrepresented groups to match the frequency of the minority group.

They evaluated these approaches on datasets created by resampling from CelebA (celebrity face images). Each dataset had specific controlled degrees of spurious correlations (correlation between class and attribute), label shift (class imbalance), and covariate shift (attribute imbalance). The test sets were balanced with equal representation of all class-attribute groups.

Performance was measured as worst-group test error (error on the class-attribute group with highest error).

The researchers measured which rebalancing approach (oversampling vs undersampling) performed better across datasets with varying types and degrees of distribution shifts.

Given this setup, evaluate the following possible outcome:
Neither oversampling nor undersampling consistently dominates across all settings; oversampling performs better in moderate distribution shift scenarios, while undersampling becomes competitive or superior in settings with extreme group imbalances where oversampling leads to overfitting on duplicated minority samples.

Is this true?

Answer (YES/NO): NO